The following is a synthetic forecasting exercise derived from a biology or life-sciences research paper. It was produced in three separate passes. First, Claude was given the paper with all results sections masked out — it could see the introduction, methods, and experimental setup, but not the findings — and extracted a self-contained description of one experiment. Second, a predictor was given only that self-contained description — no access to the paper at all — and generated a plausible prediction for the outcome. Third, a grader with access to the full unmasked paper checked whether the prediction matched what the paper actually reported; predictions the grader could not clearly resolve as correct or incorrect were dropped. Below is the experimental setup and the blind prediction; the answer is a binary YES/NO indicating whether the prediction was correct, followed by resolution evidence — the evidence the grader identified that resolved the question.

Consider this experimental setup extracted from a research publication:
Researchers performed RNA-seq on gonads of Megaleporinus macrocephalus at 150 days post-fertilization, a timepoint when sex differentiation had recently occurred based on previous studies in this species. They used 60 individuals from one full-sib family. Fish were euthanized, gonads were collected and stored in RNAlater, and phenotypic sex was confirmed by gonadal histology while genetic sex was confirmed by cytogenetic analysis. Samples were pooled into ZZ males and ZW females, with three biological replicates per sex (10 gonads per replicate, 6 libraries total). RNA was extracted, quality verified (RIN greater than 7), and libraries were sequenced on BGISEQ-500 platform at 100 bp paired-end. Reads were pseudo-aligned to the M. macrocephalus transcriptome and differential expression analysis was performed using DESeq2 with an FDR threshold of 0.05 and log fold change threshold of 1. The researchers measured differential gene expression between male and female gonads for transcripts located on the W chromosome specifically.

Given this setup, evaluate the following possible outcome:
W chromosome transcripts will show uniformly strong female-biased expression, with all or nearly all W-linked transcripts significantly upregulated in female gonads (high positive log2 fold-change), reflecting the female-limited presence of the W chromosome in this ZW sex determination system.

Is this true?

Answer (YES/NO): NO